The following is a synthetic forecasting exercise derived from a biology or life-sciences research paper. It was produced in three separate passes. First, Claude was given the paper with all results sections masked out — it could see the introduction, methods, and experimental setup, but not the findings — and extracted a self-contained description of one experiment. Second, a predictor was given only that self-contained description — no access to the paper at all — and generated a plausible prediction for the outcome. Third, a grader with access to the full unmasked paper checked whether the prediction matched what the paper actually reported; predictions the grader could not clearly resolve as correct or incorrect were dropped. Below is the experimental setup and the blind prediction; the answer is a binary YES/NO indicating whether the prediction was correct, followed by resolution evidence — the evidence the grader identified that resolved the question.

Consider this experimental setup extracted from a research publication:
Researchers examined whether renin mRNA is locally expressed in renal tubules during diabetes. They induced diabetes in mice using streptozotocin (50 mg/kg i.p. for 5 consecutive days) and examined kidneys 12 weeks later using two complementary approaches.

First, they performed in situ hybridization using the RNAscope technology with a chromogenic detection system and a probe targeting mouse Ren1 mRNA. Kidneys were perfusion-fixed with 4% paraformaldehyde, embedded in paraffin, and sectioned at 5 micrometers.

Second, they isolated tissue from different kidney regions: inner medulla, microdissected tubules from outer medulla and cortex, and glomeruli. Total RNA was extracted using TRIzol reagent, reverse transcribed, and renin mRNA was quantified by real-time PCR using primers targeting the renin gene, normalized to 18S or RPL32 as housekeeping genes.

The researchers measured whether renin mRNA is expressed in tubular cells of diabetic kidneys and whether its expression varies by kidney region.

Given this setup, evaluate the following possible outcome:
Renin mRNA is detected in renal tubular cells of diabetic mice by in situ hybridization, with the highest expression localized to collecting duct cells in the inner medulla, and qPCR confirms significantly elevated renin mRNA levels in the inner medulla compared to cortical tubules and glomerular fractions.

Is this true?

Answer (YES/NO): NO